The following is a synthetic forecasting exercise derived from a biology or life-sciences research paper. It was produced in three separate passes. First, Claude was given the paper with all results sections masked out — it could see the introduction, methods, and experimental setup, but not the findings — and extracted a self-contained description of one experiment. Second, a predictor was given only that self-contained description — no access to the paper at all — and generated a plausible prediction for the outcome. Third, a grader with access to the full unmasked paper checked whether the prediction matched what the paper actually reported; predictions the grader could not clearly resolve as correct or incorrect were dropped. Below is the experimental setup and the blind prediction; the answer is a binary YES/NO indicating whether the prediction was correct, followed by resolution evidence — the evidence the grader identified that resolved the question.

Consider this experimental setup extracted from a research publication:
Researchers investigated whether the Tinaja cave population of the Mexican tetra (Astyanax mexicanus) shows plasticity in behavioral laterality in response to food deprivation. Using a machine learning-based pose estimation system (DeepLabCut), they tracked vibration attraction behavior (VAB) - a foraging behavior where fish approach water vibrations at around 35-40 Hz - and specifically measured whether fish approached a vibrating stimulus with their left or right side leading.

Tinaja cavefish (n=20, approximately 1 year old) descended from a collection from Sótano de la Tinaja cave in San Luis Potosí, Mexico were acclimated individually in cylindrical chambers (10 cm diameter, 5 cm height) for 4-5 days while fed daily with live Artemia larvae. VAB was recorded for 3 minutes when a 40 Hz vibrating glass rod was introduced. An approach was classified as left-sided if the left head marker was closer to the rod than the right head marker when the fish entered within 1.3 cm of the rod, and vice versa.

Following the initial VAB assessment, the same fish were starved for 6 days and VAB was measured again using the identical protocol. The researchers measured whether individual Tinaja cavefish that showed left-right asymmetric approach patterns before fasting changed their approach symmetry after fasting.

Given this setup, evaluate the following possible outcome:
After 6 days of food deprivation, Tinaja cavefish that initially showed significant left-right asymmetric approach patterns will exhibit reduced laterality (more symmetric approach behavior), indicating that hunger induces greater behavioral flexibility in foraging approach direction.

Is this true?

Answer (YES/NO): YES